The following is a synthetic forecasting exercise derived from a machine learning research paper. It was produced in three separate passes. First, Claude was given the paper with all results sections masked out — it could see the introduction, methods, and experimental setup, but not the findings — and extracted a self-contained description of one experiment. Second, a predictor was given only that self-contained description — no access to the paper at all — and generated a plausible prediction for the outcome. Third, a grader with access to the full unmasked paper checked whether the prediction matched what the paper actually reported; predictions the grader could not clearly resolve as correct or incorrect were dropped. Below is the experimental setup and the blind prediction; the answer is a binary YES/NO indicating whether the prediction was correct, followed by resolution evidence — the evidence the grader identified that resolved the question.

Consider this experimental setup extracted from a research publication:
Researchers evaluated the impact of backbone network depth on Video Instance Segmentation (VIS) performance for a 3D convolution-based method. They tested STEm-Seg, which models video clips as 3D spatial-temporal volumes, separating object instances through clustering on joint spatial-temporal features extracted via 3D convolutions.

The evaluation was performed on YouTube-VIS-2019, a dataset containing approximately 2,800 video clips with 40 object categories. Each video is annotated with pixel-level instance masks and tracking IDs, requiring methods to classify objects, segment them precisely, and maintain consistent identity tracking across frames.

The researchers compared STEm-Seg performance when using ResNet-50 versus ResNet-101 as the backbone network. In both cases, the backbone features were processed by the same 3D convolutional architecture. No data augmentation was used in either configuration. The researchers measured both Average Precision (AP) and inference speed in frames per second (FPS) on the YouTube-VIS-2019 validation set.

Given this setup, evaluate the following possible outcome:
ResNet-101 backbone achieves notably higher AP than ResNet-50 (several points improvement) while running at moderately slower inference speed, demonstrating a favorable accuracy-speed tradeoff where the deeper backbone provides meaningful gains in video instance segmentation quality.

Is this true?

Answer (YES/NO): NO